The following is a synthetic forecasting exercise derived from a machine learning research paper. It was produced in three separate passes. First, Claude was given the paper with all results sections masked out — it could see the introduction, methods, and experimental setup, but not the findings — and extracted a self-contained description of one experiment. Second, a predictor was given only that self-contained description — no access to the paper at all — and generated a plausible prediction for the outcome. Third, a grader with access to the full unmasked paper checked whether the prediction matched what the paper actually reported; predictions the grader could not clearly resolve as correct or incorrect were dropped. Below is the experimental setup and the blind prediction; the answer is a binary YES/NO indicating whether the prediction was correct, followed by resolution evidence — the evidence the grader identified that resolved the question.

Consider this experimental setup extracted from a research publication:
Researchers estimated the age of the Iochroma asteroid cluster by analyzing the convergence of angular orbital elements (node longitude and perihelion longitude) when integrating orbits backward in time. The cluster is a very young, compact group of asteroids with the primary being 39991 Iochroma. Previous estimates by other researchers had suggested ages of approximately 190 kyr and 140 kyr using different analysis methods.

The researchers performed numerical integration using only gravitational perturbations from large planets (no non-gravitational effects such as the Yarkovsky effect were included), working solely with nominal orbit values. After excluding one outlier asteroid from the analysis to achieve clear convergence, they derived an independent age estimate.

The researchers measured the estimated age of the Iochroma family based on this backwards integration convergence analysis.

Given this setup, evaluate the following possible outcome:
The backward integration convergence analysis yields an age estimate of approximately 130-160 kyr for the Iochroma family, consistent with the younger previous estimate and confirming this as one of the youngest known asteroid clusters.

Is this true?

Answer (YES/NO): NO